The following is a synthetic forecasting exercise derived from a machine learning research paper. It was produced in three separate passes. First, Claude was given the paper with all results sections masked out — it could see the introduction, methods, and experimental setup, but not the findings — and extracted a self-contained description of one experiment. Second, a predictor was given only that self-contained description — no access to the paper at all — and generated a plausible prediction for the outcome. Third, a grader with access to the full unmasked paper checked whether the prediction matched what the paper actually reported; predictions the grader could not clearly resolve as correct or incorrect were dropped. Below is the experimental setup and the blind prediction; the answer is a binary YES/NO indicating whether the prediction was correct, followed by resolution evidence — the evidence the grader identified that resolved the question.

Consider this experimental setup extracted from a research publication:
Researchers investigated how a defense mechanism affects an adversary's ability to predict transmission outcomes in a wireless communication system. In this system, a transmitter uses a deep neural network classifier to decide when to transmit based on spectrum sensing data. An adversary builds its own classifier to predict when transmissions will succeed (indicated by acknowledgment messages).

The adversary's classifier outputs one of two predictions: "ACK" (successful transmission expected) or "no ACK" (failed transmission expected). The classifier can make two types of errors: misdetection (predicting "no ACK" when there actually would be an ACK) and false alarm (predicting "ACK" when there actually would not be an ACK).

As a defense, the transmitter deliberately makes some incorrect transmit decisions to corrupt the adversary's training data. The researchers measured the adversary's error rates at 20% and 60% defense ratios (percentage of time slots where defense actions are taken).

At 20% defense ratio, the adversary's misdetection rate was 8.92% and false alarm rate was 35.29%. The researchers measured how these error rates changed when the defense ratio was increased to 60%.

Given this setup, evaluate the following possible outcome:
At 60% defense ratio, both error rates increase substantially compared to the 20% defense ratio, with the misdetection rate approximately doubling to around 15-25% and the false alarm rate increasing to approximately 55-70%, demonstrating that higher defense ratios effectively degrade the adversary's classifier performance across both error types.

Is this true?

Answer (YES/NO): YES